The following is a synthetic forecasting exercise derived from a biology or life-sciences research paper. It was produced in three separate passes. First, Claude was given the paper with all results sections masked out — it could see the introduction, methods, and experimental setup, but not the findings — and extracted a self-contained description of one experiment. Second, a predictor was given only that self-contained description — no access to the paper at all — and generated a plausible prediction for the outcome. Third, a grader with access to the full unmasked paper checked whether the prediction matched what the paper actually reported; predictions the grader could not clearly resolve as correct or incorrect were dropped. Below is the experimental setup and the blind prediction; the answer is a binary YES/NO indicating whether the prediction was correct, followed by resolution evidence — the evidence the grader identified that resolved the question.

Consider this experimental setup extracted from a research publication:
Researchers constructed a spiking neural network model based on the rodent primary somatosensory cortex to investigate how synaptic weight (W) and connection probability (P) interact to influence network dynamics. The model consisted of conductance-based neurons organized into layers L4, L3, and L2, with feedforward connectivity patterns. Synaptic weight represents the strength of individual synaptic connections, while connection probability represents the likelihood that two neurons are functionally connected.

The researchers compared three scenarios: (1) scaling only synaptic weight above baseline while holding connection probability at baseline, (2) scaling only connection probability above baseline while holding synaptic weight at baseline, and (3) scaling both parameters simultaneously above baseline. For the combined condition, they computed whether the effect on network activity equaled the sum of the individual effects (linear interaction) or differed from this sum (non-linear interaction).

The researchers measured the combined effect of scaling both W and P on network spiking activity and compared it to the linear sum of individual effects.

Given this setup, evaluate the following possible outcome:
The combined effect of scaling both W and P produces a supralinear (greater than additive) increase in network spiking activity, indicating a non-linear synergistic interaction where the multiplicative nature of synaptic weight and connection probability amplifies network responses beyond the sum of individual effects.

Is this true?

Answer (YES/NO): NO